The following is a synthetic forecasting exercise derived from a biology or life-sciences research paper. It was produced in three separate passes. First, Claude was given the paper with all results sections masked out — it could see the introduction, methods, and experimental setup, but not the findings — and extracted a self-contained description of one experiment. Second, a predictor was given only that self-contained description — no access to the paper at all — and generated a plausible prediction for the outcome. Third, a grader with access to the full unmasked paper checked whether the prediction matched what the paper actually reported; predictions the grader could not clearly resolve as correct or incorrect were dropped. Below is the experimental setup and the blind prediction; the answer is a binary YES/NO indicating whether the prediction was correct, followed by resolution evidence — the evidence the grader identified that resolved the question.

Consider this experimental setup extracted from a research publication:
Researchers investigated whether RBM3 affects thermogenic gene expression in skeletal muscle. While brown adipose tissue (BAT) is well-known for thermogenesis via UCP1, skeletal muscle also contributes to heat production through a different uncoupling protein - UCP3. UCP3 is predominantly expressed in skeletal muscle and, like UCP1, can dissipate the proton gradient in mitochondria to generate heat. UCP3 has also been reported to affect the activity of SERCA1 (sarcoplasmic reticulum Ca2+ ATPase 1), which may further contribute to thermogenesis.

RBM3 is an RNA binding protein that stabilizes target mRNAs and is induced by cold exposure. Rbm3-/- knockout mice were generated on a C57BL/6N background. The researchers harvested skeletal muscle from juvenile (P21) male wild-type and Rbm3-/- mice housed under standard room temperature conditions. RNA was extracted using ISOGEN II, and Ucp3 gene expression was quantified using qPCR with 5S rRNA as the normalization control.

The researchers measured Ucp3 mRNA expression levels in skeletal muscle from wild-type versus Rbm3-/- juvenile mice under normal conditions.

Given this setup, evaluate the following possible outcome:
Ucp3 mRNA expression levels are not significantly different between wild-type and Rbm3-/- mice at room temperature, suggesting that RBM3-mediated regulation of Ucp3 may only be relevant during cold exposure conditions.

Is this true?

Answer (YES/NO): NO